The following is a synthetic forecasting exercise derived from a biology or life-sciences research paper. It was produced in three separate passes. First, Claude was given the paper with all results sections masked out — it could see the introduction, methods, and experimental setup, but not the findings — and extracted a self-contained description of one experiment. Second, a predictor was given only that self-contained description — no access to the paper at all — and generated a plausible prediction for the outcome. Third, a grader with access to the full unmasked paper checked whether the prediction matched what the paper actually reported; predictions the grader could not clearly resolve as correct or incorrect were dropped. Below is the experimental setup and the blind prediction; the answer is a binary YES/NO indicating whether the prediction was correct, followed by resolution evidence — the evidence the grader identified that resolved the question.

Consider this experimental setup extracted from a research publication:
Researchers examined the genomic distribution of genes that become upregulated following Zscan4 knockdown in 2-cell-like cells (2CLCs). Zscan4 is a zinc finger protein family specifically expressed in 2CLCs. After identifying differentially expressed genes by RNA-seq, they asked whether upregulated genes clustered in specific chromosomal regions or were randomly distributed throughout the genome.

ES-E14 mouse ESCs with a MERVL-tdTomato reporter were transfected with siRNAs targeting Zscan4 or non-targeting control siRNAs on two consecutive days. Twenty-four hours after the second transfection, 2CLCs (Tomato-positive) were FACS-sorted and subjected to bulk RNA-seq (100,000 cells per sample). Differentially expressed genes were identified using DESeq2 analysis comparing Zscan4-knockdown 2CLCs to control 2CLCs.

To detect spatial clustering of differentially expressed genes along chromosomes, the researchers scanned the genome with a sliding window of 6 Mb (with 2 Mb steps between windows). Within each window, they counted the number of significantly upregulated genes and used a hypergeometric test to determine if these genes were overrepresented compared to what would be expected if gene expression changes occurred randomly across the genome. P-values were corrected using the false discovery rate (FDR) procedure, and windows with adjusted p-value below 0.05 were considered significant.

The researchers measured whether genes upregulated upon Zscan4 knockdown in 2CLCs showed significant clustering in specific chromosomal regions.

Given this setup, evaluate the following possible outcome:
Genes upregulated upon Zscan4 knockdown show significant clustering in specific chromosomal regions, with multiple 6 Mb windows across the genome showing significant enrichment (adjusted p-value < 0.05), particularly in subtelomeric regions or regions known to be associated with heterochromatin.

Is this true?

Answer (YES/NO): YES